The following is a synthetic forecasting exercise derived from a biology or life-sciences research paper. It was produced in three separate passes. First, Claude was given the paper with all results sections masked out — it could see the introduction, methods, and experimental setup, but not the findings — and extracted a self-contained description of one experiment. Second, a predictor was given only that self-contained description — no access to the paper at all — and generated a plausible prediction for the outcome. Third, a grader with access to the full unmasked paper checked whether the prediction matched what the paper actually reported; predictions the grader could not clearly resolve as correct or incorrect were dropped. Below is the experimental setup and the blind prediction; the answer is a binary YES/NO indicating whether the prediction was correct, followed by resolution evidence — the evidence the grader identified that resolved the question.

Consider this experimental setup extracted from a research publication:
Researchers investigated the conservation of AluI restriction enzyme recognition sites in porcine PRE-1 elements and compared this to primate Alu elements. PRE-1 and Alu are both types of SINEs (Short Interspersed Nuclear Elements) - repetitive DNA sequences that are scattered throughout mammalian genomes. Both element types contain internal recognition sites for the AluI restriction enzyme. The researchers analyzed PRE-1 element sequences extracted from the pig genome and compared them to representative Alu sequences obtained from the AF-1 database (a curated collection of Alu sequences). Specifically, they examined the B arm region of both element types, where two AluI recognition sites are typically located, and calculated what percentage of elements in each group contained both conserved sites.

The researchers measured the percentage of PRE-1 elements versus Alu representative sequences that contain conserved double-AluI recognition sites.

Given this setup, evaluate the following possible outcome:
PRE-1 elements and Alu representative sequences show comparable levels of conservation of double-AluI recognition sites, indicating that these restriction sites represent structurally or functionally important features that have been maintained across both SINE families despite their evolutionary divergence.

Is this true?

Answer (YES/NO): NO